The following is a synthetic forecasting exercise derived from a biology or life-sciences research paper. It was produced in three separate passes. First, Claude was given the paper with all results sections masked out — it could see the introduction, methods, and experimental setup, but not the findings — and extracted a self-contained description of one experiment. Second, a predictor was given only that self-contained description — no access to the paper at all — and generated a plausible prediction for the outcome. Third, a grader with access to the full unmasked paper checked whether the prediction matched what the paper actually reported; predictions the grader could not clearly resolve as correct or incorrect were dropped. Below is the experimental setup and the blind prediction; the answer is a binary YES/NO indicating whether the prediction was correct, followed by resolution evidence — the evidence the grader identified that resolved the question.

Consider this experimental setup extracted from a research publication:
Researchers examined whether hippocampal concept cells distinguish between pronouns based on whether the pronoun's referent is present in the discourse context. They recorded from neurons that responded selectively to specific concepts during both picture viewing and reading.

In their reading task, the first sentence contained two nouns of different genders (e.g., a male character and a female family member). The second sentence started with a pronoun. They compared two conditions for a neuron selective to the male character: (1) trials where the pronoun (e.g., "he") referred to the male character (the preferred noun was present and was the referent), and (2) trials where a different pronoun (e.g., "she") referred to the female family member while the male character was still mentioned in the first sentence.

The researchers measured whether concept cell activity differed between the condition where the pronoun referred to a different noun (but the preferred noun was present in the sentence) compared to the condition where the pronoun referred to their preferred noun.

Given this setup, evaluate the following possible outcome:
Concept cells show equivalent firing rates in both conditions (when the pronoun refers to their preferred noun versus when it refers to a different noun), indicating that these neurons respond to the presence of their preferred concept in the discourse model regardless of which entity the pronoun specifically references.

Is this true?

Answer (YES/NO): NO